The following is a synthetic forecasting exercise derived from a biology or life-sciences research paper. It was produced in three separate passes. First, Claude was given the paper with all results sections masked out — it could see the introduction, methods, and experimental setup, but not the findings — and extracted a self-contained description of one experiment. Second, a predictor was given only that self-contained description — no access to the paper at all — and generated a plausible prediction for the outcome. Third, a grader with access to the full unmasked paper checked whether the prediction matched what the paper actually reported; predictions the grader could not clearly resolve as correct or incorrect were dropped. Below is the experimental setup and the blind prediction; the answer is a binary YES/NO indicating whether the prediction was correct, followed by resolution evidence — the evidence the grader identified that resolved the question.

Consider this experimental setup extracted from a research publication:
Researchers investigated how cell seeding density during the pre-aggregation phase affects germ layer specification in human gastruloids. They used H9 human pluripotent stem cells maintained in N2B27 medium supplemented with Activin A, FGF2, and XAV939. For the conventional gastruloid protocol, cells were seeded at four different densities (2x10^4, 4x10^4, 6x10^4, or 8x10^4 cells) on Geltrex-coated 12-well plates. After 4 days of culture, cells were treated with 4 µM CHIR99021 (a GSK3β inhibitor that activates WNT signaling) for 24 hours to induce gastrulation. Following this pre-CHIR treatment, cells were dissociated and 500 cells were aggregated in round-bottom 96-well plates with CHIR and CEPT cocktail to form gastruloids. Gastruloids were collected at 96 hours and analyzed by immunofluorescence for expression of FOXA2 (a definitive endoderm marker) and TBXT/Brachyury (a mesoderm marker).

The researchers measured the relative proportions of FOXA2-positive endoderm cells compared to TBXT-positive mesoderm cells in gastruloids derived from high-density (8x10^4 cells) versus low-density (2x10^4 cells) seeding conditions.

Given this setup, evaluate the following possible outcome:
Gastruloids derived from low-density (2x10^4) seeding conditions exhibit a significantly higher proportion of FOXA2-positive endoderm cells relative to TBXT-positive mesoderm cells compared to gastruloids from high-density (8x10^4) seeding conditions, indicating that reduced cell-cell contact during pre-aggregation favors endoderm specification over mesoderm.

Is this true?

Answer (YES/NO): YES